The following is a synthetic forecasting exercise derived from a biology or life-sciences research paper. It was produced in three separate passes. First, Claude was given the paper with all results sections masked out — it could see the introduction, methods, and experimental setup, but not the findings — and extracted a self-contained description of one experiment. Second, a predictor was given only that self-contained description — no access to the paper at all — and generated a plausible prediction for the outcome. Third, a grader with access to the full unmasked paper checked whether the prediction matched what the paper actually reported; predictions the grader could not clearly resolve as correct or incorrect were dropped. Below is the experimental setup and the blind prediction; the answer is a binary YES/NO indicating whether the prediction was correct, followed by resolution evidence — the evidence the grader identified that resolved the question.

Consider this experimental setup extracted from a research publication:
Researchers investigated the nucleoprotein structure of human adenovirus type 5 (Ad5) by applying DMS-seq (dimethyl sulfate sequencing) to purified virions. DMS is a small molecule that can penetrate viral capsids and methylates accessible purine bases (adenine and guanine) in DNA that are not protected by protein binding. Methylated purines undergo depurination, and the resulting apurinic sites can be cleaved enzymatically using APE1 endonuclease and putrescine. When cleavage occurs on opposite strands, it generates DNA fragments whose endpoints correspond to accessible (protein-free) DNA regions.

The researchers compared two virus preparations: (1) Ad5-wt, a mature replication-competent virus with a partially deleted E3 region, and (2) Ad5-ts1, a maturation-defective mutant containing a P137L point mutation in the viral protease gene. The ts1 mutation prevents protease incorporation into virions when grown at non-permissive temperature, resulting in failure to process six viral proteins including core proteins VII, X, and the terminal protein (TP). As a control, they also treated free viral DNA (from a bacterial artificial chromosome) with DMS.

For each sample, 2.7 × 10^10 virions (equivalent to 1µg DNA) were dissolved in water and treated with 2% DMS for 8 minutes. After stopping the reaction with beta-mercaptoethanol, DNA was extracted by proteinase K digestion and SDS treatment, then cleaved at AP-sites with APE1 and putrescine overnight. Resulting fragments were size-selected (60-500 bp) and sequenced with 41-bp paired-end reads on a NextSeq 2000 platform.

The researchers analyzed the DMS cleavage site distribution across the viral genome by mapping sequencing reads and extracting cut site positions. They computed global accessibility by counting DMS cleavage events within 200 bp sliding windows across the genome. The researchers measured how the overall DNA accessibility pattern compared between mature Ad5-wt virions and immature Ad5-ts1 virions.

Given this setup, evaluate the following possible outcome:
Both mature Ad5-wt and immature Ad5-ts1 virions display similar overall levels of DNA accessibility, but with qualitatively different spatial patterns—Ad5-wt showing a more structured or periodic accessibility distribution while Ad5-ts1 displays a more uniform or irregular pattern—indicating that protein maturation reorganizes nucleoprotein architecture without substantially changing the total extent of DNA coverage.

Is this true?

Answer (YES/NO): NO